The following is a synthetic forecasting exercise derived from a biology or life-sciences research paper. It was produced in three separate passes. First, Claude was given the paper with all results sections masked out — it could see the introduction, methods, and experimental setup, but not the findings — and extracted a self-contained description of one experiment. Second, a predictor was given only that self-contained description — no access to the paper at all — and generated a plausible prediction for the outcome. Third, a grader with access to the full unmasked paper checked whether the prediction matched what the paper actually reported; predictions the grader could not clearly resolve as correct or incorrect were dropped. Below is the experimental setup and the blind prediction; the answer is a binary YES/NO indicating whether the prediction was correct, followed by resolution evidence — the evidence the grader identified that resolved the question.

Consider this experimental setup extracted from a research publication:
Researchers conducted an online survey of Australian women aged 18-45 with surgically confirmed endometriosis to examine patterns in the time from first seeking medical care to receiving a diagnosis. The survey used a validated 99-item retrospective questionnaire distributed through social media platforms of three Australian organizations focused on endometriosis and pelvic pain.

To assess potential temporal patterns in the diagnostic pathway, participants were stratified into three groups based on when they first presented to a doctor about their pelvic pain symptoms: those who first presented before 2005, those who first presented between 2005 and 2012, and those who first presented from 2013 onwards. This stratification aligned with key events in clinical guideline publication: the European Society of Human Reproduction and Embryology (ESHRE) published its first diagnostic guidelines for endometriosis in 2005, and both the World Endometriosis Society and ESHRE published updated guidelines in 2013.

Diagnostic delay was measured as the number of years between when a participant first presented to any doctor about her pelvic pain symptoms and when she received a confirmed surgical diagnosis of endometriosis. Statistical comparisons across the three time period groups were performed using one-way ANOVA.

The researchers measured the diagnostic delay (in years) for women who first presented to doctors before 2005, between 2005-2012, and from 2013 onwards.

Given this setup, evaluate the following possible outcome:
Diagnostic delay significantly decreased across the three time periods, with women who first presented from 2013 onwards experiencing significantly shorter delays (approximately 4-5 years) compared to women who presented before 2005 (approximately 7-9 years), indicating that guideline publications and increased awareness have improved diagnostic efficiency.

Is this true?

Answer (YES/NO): NO